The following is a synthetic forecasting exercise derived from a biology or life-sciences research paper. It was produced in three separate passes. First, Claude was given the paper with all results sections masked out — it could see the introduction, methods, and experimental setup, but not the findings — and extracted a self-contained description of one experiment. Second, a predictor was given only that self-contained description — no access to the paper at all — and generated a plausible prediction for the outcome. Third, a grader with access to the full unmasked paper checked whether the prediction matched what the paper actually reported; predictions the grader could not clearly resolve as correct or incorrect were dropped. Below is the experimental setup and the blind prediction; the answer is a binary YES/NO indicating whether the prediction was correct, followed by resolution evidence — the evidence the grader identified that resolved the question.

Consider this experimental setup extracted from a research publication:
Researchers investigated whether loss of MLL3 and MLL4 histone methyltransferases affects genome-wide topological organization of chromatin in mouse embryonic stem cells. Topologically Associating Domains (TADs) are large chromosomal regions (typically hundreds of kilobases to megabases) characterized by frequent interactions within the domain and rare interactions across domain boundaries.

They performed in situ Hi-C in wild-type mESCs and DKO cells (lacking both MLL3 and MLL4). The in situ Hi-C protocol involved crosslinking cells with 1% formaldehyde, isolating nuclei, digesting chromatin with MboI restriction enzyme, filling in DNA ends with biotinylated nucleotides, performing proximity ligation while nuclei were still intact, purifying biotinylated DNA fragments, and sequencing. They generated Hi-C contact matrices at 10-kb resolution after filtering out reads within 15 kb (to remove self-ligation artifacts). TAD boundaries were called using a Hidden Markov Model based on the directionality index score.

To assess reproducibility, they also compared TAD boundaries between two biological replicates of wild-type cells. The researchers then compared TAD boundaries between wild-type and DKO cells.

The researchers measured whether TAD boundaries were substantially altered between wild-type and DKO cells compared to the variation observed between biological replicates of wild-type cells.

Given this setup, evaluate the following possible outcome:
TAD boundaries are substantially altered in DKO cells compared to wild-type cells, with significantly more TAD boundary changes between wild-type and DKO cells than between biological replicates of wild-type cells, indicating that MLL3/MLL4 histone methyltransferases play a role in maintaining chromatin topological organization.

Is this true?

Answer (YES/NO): NO